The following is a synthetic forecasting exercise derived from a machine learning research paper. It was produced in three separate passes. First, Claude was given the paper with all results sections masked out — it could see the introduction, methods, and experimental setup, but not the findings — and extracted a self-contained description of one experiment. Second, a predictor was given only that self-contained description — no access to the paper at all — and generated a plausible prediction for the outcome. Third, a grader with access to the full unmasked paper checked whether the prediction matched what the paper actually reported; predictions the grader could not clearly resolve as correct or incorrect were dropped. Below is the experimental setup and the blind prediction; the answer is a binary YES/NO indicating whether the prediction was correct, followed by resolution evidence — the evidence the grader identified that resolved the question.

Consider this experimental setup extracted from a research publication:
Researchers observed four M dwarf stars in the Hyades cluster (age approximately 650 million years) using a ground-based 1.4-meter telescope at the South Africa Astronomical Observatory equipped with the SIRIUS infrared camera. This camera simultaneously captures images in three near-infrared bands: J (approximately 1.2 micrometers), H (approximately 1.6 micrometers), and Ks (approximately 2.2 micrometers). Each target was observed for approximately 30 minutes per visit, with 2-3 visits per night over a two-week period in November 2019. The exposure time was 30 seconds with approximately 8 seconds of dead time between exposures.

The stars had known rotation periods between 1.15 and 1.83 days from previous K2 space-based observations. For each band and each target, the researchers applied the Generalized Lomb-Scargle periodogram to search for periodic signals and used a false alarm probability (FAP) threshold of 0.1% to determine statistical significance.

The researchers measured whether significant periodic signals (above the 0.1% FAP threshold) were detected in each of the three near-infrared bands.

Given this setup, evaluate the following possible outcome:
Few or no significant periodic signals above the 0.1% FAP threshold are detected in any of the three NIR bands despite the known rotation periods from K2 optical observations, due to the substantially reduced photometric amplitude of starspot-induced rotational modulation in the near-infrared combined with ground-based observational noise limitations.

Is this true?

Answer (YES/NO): NO